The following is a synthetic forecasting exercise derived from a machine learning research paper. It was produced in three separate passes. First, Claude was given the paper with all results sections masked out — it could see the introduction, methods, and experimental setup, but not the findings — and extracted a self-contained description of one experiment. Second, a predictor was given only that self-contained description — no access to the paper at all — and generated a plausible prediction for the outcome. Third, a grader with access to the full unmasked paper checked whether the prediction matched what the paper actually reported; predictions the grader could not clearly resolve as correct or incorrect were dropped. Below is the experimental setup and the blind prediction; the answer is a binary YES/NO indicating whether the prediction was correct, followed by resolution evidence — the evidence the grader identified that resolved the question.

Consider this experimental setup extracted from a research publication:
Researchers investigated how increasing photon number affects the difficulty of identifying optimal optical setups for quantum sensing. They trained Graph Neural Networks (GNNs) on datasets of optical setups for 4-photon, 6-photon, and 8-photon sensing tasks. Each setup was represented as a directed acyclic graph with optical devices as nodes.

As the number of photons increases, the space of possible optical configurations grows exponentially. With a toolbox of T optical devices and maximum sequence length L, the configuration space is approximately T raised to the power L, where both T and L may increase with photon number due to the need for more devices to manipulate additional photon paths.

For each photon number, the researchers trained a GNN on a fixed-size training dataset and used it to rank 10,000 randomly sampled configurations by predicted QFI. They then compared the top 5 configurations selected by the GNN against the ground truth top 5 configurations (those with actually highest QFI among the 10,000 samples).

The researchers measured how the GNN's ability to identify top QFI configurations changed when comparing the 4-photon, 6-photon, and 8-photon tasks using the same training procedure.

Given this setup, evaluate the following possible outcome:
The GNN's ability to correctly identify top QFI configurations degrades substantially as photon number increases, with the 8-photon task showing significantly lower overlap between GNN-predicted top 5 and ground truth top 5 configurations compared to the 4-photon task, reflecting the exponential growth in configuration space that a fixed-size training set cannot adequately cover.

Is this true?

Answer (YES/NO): YES